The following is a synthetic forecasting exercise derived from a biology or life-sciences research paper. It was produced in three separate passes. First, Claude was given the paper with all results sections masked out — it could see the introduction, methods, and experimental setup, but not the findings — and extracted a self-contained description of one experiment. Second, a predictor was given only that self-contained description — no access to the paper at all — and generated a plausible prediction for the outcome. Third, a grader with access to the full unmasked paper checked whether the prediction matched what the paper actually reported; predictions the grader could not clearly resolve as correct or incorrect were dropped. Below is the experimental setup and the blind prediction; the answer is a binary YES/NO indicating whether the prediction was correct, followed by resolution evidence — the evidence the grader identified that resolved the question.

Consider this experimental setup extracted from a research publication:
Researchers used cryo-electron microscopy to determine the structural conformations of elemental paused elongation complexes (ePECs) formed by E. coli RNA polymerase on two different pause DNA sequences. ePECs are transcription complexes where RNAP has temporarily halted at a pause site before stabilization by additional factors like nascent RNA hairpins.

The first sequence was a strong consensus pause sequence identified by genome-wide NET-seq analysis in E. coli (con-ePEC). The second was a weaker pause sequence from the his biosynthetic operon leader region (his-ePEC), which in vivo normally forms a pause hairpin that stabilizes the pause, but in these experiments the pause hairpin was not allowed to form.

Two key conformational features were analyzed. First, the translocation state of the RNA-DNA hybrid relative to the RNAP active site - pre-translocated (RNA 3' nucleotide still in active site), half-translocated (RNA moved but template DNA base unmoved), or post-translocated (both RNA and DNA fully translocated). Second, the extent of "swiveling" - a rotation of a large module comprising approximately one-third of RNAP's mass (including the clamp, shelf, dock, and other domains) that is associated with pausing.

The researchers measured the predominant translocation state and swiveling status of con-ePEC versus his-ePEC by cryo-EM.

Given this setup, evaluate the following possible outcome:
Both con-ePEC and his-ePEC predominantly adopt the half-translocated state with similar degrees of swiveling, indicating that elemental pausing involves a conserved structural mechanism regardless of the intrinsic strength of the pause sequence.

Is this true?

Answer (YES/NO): NO